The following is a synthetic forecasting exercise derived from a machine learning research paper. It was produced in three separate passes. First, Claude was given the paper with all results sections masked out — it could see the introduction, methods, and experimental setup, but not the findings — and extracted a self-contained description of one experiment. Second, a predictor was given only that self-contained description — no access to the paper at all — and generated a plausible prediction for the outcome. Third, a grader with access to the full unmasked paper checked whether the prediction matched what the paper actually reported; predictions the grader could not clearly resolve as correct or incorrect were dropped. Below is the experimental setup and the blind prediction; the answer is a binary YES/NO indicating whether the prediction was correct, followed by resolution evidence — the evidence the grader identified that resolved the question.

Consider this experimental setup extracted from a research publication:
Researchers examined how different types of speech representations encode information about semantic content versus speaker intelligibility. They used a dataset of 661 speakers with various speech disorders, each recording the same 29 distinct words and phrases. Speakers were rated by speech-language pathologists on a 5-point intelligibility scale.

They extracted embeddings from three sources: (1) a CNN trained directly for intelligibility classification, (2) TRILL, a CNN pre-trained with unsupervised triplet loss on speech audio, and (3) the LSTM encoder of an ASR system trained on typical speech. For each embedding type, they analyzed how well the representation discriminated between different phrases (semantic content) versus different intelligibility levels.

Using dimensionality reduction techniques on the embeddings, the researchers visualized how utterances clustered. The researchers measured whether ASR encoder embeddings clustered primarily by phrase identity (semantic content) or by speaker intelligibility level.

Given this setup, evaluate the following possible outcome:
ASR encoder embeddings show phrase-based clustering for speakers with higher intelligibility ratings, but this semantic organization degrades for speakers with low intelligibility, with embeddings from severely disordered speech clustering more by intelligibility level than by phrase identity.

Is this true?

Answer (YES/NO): NO